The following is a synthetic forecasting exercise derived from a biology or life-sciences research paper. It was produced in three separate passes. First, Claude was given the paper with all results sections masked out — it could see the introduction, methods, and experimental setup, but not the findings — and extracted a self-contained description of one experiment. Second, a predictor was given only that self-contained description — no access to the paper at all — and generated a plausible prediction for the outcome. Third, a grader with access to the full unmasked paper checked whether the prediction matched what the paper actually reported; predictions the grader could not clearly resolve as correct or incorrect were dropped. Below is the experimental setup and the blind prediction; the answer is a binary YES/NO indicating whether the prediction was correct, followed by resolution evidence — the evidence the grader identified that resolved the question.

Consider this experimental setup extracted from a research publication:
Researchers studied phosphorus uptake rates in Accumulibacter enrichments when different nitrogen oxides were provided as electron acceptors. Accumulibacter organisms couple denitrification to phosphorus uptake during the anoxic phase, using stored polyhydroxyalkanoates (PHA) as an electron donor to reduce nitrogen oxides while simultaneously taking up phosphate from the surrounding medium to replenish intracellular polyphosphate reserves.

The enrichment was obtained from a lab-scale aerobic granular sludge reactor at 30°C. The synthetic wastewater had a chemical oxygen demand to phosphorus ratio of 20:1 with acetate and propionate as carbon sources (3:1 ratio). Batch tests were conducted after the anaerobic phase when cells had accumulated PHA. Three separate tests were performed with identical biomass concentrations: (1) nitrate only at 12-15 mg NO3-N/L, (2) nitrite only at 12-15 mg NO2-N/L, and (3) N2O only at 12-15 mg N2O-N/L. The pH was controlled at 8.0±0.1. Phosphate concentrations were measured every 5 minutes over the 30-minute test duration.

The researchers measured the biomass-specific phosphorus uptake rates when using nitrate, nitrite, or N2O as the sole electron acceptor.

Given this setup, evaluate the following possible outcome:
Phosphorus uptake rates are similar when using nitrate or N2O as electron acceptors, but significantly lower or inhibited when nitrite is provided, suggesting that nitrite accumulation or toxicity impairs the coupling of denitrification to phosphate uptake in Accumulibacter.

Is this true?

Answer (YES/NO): NO